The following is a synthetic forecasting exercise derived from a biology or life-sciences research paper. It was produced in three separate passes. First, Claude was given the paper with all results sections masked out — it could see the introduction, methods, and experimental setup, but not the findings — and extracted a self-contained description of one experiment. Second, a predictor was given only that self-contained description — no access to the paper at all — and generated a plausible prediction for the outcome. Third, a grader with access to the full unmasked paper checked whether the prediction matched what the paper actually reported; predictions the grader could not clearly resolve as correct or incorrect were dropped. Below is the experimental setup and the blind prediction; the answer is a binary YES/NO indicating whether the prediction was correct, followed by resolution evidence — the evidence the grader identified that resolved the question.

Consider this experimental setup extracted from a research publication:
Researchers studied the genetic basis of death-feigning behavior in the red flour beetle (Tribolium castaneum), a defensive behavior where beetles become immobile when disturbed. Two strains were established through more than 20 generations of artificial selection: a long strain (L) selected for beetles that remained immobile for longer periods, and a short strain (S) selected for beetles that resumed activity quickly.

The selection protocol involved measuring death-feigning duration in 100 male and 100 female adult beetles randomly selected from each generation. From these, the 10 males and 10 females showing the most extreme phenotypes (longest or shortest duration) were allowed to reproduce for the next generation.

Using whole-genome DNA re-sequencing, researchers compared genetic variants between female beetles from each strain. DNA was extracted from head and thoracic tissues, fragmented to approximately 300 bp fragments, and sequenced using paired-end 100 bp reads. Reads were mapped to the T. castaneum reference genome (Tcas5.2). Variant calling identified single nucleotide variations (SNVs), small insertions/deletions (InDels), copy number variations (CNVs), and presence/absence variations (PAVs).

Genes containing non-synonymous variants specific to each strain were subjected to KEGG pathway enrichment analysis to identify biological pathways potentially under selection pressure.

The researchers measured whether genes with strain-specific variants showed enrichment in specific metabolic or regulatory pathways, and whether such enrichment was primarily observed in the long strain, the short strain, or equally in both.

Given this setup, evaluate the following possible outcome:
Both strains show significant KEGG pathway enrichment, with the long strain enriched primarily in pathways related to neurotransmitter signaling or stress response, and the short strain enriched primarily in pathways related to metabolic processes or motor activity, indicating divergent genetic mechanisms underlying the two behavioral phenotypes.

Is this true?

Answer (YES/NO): NO